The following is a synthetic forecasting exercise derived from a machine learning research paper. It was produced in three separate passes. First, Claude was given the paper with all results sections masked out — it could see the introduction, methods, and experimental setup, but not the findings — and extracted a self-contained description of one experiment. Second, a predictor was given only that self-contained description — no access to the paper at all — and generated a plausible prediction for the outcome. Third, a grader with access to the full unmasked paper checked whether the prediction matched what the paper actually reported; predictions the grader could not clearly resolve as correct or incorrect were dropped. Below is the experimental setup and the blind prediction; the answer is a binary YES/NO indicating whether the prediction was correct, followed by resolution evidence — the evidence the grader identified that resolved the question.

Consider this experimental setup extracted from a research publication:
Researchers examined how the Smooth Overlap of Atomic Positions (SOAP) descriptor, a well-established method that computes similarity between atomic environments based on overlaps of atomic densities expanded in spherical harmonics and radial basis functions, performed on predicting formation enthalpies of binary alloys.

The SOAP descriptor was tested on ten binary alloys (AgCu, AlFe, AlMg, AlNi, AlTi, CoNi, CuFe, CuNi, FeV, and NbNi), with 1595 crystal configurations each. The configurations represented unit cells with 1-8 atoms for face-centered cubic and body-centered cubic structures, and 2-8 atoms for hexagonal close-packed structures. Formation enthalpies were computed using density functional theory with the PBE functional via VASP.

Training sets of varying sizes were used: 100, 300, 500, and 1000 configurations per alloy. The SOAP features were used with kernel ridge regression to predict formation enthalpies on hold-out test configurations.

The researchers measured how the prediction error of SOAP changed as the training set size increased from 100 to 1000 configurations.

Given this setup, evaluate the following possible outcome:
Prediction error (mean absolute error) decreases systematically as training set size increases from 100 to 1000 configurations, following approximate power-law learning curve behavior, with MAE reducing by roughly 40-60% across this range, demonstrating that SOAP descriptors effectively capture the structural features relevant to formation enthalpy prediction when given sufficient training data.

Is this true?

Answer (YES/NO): NO